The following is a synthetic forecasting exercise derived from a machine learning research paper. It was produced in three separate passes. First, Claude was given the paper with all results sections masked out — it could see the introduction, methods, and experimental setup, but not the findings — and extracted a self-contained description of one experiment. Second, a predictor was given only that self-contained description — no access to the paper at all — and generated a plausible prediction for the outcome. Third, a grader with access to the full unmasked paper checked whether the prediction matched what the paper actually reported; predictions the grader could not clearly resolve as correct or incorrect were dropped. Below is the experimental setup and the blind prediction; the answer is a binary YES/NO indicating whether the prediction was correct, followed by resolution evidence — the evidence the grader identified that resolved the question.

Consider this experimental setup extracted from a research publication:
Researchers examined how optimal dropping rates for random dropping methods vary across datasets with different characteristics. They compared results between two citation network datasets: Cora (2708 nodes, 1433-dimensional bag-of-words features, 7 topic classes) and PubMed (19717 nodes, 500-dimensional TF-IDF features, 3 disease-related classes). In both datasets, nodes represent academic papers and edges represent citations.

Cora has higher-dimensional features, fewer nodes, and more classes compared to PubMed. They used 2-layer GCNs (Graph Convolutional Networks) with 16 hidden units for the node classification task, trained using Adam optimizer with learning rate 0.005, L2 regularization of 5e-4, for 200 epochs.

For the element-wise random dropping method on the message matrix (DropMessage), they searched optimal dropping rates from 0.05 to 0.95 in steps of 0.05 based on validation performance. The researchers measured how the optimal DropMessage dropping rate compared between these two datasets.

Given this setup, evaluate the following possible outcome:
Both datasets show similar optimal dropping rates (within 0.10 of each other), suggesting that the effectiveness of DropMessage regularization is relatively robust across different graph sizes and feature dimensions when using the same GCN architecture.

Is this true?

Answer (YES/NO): NO